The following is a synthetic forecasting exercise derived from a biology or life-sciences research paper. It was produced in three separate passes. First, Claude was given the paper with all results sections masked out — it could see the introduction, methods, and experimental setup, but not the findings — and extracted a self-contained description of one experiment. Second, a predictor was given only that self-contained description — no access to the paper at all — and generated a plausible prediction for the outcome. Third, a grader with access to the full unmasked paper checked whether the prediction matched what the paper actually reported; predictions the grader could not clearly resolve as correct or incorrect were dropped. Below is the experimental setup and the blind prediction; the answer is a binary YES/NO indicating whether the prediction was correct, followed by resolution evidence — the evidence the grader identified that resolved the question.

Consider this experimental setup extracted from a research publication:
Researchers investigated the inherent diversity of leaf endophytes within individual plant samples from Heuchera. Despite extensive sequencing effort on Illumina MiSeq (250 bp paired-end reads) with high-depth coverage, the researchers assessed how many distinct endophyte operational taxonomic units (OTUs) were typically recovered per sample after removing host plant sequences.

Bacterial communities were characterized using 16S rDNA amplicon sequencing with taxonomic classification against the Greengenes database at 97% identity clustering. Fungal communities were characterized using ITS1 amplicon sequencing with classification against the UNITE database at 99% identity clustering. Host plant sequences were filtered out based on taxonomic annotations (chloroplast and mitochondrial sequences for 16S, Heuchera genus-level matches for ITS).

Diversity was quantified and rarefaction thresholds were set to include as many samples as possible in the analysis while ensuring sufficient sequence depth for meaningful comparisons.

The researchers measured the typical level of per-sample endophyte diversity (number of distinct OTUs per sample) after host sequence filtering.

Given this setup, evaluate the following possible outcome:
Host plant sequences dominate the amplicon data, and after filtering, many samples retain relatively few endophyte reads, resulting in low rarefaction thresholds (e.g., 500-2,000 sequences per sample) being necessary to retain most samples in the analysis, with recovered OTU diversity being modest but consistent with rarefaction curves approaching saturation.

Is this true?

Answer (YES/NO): NO